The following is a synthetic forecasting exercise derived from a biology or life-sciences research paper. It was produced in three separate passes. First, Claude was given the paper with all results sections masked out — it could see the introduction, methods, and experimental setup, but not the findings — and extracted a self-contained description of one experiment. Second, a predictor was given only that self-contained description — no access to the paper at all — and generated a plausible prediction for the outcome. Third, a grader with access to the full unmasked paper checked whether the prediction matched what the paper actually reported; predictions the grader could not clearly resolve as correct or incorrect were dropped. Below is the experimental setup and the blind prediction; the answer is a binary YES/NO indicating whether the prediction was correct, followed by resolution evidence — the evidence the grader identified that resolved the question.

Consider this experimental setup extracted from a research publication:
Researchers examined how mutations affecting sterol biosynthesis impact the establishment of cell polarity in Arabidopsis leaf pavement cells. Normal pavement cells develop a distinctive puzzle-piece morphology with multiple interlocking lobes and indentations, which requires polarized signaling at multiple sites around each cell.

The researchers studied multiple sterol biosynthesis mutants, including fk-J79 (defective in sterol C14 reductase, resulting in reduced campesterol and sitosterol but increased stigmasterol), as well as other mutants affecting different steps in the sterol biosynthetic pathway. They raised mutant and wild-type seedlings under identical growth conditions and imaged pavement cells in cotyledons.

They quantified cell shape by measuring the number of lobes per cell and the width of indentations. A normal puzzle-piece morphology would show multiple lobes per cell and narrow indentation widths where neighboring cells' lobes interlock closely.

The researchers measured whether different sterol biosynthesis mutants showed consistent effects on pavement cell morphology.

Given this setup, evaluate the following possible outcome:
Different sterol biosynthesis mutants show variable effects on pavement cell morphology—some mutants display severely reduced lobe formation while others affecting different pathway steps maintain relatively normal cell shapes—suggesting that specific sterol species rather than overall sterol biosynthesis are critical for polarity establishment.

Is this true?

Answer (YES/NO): NO